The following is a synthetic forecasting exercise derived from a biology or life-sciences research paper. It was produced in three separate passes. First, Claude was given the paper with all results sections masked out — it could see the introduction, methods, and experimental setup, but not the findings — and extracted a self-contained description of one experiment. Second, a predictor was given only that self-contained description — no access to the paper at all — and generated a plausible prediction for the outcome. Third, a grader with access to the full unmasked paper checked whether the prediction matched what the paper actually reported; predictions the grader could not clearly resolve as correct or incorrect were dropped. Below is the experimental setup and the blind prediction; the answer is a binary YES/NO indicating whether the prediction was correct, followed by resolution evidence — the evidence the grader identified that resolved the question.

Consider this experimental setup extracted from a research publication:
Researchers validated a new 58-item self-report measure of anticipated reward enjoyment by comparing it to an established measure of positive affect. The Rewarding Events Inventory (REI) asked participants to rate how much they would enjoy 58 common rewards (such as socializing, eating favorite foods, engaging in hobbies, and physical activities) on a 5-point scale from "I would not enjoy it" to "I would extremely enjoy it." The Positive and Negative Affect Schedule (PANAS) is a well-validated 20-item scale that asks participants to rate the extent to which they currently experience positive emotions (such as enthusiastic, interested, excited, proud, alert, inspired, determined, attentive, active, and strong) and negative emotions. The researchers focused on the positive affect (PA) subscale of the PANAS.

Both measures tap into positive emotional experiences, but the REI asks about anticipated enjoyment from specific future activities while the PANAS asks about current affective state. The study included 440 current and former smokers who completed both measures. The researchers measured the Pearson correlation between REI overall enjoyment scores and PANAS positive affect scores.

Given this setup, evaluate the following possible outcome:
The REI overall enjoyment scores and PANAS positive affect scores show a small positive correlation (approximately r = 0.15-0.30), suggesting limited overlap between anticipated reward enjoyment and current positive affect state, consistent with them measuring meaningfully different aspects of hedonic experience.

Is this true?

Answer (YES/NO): NO